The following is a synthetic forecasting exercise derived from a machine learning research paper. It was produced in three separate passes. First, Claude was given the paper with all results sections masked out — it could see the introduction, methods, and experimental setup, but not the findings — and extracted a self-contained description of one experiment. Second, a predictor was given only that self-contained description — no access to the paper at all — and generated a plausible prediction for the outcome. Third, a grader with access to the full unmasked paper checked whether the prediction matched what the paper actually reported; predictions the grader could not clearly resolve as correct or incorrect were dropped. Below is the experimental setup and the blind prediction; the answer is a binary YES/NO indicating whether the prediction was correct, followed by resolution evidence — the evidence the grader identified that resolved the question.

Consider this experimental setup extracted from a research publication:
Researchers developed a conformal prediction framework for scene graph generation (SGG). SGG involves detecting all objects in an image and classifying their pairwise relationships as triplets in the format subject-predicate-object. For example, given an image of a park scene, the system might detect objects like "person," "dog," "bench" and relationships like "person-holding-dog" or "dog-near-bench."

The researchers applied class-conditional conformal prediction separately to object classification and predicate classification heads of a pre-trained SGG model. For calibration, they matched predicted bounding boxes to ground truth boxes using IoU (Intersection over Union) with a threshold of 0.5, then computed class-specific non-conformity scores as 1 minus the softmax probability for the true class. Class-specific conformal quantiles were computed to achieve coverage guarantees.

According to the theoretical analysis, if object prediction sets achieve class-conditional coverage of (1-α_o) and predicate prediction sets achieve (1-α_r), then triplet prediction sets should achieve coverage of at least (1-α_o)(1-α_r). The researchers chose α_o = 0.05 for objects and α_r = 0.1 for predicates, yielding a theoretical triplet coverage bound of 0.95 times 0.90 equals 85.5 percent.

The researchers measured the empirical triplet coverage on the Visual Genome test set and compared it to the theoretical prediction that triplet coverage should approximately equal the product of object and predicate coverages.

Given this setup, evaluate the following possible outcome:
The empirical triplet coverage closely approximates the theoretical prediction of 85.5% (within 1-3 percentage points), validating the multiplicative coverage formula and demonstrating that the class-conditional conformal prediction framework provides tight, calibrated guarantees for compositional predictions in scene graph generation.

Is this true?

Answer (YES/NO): NO